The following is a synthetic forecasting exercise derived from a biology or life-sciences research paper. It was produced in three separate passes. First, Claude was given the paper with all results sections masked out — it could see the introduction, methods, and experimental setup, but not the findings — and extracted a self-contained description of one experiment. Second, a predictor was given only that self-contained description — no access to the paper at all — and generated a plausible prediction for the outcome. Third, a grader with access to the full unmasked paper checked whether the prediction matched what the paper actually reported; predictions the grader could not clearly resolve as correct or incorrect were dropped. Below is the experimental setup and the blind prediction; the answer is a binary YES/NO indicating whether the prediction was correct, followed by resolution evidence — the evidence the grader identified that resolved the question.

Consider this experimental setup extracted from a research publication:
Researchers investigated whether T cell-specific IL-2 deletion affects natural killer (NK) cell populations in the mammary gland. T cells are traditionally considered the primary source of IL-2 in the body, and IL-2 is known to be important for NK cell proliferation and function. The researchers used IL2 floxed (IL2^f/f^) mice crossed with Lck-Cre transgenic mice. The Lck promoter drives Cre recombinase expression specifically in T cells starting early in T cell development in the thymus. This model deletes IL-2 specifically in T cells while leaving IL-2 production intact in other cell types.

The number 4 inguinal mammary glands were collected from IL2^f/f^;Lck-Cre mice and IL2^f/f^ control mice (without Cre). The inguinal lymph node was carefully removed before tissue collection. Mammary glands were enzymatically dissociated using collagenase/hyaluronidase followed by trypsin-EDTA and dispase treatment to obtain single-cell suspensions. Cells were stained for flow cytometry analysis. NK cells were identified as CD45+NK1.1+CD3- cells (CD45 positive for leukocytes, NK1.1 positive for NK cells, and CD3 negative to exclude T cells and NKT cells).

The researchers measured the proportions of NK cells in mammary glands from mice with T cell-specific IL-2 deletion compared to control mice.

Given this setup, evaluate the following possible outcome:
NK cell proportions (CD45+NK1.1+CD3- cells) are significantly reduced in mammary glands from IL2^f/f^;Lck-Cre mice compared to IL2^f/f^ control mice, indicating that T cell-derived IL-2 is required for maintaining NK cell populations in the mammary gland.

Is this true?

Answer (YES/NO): YES